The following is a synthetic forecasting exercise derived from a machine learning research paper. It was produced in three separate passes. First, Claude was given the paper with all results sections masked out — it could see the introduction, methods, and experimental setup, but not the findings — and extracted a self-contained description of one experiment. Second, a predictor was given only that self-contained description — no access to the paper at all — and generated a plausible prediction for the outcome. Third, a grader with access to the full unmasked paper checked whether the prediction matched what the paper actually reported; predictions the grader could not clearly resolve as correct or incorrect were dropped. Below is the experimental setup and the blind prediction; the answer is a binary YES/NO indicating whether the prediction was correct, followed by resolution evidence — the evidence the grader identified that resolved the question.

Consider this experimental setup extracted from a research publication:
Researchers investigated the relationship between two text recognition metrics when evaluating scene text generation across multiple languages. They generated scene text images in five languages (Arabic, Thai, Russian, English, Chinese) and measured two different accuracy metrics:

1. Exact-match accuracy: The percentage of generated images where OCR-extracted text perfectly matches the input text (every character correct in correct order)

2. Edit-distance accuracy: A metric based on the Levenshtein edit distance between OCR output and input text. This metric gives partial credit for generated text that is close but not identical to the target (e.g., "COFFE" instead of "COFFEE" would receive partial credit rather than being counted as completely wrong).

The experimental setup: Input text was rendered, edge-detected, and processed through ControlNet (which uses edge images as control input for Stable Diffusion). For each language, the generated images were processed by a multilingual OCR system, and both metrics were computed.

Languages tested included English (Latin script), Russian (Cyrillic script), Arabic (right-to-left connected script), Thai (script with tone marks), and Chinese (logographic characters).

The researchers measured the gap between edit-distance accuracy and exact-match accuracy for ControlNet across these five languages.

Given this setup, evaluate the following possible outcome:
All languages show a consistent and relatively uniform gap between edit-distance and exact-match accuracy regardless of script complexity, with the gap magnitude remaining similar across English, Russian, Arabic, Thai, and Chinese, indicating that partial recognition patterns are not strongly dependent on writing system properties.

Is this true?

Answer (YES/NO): NO